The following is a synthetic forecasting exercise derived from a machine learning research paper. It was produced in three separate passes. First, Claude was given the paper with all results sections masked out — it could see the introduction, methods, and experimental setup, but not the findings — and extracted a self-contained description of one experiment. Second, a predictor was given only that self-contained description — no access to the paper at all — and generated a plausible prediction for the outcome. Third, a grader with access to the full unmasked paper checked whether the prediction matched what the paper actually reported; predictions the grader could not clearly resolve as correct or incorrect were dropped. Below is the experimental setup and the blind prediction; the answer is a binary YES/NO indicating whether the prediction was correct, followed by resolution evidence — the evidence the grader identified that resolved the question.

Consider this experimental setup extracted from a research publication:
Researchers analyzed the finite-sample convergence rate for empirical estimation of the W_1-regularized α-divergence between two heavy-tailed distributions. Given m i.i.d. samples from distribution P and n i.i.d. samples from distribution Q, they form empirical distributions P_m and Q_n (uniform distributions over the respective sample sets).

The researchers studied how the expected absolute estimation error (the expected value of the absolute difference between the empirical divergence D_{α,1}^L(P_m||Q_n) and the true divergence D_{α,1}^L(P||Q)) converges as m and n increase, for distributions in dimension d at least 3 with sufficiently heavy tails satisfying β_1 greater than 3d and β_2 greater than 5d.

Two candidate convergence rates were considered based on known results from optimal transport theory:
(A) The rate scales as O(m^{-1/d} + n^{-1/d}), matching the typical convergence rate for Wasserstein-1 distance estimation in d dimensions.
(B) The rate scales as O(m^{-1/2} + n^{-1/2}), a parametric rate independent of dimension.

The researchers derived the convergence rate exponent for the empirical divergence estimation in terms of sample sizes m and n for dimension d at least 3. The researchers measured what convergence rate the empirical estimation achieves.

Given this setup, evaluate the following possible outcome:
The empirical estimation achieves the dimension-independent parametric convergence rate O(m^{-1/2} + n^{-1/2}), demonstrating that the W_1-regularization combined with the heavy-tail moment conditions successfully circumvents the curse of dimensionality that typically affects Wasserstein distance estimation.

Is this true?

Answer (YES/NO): NO